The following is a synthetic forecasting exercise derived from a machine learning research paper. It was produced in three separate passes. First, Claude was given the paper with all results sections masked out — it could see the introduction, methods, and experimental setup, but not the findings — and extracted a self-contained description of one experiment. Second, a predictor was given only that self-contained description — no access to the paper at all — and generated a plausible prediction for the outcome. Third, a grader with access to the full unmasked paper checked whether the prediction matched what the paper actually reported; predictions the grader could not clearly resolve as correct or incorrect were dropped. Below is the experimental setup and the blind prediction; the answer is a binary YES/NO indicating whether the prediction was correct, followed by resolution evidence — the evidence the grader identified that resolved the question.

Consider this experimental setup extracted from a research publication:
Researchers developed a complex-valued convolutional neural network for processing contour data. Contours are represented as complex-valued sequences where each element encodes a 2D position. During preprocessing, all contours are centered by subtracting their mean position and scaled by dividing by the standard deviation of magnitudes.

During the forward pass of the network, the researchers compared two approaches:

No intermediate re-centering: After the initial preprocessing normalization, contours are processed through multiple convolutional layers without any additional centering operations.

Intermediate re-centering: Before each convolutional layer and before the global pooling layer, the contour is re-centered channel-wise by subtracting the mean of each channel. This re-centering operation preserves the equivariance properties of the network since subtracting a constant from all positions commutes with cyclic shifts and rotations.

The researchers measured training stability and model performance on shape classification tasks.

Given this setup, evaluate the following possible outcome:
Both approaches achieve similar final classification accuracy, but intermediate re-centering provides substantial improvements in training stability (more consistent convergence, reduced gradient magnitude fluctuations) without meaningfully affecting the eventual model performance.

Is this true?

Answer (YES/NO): NO